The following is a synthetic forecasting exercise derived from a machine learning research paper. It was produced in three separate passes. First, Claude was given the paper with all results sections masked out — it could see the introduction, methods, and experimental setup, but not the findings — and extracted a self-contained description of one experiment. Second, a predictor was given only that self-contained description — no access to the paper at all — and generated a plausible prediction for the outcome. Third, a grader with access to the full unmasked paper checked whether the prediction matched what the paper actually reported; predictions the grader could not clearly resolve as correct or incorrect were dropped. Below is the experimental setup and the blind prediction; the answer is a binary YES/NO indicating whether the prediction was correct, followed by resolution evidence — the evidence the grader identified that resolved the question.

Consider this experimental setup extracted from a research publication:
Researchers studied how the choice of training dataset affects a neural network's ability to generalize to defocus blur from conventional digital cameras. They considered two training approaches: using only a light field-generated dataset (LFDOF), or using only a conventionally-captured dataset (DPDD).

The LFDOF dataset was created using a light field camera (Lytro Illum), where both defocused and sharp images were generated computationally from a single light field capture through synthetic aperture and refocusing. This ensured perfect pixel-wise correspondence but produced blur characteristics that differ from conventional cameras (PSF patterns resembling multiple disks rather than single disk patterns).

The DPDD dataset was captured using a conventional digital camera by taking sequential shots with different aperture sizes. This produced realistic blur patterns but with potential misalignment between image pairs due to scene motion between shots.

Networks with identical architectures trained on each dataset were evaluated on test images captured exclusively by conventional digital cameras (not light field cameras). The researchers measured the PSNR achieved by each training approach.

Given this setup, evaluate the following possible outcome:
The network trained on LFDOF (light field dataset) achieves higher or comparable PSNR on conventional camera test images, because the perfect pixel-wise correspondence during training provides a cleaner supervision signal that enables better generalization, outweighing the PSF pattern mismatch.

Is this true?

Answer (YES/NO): NO